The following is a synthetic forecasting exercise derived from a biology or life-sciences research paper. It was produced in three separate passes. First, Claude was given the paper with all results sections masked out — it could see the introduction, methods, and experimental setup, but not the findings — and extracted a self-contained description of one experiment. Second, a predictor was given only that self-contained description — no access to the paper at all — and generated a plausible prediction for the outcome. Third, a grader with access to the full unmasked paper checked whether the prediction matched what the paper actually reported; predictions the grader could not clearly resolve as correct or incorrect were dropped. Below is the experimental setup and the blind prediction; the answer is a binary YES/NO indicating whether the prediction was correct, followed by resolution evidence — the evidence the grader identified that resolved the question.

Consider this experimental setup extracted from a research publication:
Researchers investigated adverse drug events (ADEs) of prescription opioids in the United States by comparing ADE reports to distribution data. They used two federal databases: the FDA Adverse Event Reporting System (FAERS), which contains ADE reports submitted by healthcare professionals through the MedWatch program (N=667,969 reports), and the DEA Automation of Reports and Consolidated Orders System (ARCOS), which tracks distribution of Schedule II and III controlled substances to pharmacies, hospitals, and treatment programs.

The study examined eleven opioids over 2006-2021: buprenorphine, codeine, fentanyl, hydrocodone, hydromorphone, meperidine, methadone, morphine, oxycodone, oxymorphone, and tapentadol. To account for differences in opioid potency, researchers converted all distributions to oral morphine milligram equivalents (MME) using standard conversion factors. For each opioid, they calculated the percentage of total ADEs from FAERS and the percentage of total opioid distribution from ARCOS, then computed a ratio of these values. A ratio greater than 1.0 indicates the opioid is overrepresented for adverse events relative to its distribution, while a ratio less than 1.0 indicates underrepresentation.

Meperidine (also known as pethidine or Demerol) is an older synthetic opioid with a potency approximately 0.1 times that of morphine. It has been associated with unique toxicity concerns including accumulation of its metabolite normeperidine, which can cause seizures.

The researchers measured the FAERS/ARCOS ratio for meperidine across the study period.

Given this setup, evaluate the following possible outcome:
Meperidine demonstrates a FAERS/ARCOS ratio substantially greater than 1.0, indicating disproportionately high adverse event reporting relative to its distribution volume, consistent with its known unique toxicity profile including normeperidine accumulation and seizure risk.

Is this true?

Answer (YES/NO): YES